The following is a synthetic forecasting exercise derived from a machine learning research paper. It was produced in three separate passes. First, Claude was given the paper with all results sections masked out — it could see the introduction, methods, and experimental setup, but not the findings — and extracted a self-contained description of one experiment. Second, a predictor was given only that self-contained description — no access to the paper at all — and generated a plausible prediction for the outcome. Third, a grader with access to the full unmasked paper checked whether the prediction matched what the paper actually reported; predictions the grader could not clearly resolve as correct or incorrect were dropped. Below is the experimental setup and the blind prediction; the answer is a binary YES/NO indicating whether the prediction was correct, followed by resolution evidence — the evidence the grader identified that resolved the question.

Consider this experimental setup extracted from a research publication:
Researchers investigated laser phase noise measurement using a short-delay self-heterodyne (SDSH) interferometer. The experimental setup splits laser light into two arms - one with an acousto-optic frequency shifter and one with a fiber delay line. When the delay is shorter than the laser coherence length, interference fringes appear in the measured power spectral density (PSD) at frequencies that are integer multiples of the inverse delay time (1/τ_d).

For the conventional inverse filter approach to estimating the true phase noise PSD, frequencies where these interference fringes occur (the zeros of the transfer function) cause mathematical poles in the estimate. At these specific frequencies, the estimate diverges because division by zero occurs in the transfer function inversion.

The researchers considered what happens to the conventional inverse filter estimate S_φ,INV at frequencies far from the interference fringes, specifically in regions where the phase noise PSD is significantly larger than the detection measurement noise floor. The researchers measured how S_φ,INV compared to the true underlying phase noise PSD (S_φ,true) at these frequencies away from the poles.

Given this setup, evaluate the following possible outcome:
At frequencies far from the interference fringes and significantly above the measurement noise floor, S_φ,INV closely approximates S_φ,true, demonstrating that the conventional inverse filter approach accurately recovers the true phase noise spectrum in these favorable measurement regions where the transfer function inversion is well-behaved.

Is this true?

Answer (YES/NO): YES